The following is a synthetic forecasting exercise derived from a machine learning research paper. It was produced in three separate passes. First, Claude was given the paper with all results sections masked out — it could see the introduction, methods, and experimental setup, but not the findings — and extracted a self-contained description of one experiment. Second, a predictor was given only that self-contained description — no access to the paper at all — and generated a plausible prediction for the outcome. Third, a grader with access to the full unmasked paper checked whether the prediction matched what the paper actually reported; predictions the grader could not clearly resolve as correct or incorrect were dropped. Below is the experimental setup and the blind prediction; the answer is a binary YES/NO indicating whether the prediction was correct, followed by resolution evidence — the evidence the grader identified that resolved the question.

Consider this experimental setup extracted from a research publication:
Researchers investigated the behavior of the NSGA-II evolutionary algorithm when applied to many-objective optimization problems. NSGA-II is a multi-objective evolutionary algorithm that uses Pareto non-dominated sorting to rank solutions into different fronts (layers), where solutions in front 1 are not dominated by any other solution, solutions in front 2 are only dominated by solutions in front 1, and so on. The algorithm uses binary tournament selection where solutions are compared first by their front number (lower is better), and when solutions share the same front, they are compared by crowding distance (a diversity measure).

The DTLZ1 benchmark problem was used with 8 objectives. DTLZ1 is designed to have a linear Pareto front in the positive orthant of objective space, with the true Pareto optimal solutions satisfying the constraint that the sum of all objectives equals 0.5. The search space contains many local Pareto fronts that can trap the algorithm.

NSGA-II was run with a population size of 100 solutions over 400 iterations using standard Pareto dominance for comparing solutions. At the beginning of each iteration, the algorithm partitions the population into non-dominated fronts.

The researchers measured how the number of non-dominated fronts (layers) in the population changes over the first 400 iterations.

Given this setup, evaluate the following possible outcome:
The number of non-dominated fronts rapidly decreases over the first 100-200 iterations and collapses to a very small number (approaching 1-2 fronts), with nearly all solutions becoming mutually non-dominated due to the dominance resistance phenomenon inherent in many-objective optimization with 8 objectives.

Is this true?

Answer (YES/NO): NO